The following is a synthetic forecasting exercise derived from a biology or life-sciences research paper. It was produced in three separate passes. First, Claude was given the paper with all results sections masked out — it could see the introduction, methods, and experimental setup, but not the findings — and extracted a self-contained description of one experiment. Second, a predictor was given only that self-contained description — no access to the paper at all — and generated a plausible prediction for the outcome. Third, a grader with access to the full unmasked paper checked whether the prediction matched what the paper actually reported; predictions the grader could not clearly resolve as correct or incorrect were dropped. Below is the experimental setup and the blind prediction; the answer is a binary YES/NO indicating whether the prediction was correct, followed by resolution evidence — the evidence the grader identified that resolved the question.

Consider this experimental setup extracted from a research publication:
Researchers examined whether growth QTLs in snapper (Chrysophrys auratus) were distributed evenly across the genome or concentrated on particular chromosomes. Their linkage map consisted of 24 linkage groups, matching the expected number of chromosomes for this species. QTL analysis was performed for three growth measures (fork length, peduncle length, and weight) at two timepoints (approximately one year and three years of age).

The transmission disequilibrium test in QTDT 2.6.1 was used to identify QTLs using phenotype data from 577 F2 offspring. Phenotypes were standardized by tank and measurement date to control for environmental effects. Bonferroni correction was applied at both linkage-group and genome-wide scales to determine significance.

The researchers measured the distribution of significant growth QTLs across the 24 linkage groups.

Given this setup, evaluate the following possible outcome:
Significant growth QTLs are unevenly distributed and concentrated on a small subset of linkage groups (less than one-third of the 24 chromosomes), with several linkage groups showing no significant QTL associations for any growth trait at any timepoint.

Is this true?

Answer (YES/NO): YES